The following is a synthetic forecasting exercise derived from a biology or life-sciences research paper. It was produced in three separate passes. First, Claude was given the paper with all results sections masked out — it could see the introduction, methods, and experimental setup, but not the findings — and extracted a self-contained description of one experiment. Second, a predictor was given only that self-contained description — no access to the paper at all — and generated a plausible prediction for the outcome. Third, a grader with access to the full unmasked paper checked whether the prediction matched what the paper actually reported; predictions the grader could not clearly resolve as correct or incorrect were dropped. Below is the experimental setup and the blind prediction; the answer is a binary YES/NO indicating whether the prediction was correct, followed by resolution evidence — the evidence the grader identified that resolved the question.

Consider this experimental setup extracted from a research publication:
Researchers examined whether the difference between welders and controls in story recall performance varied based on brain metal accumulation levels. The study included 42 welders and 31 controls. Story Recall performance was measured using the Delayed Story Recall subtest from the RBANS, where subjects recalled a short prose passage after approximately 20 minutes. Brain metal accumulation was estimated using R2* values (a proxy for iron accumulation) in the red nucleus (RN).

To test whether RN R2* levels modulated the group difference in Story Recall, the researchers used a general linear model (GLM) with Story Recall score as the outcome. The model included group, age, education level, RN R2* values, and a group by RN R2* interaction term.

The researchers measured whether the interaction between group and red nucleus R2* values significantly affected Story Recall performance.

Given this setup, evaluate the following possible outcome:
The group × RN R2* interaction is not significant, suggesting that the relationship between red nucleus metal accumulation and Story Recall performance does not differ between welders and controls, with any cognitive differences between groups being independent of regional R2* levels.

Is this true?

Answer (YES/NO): NO